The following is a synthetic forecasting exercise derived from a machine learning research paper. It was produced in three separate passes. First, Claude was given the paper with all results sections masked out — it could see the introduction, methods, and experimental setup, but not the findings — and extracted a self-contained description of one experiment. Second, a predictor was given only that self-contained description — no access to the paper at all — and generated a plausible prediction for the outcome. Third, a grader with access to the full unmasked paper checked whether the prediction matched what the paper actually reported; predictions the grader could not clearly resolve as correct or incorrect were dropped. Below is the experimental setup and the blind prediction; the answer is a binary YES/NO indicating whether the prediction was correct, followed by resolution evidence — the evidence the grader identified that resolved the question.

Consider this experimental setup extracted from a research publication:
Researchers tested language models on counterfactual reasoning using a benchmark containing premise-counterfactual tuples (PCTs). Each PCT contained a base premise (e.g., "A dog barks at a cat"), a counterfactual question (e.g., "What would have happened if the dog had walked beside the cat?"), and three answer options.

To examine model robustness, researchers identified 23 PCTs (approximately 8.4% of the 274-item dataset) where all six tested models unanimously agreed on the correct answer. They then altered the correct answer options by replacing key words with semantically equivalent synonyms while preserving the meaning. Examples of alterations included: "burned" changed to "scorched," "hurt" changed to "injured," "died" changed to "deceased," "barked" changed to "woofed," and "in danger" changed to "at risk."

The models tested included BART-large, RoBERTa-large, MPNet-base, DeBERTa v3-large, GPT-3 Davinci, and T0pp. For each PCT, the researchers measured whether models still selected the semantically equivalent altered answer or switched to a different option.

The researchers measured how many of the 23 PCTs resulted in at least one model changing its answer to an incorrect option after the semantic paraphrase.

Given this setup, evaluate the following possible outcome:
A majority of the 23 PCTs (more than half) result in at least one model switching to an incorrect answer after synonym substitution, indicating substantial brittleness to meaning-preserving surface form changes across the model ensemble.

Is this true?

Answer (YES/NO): NO